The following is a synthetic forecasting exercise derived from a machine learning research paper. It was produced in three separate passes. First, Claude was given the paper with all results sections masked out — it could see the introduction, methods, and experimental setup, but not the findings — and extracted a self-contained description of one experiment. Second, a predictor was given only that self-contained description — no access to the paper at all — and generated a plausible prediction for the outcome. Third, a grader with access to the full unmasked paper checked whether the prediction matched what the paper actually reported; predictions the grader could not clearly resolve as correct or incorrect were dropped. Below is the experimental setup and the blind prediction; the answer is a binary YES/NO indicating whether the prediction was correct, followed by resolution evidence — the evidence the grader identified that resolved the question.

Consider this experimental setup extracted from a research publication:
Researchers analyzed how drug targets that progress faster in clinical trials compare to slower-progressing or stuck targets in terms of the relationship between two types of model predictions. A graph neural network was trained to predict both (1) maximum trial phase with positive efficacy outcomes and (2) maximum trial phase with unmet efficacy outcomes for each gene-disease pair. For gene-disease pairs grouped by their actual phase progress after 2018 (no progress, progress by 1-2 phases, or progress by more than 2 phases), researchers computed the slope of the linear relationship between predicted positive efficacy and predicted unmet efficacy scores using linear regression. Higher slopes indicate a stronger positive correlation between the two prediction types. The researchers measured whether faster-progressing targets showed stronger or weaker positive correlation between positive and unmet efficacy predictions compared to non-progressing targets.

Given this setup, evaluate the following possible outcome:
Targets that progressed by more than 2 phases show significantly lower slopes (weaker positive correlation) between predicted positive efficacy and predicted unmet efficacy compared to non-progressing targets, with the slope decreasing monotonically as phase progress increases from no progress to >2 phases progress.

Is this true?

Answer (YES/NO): NO